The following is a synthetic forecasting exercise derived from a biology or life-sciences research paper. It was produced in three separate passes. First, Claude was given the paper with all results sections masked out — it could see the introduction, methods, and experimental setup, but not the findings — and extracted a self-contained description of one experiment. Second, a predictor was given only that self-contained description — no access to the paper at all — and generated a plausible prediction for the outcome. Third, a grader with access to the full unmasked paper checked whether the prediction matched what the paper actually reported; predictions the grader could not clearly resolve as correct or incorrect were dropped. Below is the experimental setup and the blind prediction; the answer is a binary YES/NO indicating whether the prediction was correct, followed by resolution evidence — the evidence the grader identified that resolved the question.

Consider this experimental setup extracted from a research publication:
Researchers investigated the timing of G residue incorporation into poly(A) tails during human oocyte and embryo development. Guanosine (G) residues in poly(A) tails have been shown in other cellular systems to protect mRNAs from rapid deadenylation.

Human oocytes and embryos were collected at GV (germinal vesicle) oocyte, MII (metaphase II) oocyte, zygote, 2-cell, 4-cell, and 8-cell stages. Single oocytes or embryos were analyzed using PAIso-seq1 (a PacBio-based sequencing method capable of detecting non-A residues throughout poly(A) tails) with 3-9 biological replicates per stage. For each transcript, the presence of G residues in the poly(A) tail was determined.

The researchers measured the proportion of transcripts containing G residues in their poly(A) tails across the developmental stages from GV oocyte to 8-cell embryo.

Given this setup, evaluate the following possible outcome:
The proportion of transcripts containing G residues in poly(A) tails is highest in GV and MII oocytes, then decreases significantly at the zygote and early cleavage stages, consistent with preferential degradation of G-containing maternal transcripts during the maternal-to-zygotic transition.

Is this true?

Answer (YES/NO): NO